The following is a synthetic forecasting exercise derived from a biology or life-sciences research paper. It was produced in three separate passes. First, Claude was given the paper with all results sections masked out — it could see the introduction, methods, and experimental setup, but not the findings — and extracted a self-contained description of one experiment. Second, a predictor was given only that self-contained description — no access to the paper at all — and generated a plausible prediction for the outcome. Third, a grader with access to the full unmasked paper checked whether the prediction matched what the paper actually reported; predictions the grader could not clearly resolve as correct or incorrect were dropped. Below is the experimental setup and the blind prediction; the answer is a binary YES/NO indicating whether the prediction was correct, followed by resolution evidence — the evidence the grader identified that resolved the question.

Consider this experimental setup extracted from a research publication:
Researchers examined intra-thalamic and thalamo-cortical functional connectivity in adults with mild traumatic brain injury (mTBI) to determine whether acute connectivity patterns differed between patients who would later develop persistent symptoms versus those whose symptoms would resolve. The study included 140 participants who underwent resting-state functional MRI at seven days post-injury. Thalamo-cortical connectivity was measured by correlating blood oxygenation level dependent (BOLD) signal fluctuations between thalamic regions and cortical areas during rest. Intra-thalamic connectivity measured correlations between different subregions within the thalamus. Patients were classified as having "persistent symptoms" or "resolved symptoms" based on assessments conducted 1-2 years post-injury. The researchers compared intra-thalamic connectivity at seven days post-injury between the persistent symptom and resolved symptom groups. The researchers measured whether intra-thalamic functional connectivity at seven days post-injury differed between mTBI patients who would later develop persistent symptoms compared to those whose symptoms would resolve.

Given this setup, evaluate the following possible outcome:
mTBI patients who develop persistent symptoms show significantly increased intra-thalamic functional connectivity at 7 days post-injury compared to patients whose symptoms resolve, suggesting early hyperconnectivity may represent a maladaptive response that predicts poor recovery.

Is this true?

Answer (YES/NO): YES